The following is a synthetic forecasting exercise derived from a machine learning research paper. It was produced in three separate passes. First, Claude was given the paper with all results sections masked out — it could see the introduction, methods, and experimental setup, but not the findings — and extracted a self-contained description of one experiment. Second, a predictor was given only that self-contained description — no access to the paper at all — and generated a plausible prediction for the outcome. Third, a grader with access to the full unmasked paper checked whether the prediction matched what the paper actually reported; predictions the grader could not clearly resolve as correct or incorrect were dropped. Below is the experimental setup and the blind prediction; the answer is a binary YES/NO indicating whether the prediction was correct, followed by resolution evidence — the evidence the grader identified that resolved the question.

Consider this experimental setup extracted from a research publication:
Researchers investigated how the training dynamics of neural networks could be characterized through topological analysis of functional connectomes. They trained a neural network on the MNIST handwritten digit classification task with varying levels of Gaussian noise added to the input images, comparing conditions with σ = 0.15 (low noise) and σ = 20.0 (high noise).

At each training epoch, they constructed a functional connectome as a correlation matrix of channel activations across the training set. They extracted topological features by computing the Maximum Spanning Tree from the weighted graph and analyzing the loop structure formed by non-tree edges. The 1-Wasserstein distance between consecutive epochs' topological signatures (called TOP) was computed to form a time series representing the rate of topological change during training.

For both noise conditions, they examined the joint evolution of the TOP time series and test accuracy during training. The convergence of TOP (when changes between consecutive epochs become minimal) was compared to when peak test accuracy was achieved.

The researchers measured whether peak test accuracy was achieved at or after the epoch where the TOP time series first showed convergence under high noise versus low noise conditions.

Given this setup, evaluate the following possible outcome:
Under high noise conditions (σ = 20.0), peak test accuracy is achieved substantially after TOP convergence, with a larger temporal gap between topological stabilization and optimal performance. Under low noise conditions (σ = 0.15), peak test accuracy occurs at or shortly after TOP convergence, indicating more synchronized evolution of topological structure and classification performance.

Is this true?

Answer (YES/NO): NO